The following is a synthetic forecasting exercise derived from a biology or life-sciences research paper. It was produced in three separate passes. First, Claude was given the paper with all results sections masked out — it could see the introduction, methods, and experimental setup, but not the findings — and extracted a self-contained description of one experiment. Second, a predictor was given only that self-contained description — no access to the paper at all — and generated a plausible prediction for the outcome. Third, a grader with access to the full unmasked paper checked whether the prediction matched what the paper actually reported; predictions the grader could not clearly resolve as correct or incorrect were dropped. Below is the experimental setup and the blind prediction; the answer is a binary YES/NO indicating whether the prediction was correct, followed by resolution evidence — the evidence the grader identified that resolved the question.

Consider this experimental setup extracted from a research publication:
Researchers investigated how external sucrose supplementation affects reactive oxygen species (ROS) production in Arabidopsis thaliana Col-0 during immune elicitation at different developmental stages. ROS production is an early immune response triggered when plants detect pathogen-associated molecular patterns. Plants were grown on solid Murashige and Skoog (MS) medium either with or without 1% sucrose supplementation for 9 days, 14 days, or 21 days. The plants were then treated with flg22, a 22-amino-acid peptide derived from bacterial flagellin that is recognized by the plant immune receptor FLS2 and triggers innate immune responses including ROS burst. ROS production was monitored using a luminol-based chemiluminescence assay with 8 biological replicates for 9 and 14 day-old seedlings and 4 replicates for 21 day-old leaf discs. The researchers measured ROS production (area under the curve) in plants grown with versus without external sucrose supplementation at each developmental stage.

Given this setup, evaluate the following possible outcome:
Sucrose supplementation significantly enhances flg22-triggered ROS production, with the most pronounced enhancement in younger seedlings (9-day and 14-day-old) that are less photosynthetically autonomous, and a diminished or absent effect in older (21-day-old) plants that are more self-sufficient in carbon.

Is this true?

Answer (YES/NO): NO